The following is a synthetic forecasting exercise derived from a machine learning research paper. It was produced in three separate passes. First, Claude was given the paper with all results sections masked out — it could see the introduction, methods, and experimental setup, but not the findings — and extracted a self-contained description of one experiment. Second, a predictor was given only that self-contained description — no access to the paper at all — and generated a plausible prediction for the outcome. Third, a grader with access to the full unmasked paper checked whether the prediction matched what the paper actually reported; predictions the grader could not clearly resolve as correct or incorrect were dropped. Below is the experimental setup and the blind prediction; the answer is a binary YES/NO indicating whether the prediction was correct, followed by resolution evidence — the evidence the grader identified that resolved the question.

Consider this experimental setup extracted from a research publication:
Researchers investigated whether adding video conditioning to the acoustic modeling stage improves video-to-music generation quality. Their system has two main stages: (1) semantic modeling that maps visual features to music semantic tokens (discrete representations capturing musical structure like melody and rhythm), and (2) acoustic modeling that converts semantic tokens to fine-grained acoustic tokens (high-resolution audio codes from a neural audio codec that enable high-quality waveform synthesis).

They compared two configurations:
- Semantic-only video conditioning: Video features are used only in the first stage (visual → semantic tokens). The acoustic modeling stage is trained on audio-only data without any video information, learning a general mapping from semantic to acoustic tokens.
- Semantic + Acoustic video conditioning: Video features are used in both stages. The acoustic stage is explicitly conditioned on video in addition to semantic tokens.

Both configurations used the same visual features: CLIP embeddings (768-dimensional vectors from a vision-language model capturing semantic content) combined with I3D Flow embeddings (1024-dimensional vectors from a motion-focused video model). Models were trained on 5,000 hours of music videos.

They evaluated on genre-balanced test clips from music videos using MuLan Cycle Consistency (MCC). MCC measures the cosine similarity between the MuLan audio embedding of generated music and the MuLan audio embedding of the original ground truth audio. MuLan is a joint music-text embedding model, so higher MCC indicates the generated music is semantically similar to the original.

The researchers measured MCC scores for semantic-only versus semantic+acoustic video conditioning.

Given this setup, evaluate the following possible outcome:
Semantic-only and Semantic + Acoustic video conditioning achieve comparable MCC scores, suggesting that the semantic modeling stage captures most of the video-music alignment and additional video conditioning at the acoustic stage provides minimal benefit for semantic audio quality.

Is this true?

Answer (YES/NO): NO